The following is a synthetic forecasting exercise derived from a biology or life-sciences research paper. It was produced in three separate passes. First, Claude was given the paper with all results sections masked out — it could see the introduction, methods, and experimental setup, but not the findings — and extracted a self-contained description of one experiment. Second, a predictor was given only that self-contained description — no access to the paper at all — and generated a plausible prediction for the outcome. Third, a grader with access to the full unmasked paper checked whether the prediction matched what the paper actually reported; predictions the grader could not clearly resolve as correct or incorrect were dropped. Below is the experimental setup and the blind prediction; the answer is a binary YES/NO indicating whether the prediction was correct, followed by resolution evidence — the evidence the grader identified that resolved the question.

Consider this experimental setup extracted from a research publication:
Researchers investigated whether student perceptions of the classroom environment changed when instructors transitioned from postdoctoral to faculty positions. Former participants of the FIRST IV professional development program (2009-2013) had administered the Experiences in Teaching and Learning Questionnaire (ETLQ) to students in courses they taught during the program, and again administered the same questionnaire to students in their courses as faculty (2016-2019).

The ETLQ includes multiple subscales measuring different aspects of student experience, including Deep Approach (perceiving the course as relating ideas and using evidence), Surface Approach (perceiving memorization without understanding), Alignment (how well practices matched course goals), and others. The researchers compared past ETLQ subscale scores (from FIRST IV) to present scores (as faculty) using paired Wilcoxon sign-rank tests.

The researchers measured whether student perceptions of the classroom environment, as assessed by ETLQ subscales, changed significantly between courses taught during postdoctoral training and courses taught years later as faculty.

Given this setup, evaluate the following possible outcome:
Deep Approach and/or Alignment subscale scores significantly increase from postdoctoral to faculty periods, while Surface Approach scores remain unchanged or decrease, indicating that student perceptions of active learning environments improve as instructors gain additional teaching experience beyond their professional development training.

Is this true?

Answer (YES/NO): NO